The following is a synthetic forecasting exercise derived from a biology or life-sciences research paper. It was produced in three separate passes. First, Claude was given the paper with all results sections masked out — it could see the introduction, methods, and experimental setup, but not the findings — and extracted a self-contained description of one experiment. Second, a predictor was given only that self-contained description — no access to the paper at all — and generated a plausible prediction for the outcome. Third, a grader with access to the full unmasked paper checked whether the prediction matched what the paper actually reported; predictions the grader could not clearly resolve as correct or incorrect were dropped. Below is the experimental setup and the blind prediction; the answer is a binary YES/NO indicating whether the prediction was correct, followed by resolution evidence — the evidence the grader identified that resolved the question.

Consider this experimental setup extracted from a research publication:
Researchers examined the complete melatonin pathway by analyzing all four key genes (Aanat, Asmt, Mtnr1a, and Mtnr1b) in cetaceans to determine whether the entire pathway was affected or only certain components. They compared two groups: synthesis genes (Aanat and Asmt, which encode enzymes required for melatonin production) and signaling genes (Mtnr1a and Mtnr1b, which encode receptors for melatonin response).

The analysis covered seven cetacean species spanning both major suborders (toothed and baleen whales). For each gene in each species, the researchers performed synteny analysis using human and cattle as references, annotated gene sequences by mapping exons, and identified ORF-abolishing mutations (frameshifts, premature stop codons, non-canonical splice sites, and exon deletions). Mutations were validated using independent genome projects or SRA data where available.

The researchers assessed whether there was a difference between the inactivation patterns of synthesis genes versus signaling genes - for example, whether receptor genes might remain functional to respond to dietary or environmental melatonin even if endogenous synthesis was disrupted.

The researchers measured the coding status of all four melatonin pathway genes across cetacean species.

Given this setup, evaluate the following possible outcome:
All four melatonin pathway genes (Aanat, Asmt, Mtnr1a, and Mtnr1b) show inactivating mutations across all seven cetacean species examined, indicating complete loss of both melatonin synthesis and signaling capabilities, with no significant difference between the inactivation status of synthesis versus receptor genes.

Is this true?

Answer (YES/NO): YES